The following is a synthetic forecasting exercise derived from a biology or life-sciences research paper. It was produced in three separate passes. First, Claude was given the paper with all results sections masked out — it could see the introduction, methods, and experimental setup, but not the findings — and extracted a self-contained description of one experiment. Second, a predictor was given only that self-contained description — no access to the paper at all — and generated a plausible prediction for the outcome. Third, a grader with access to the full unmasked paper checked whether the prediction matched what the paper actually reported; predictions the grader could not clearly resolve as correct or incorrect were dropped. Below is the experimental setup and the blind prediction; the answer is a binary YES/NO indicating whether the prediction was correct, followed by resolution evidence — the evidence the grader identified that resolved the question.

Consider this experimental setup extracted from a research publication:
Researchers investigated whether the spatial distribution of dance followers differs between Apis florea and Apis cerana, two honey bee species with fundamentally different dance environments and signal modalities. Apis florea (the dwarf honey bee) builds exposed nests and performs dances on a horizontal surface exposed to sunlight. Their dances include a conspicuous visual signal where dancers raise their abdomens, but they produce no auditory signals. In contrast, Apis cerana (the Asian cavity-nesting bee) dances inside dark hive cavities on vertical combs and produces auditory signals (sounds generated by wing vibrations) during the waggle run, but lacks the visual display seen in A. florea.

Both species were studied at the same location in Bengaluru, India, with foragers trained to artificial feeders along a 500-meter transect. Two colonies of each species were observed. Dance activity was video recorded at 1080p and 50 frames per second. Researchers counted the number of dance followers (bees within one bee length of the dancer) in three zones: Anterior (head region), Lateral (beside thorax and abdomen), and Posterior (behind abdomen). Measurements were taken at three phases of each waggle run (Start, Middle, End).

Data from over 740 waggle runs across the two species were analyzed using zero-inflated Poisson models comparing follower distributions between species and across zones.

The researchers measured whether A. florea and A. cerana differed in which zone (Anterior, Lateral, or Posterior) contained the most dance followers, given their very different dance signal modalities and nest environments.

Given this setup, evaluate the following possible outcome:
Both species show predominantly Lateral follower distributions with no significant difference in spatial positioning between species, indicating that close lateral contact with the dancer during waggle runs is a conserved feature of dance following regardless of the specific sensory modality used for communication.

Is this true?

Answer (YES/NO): YES